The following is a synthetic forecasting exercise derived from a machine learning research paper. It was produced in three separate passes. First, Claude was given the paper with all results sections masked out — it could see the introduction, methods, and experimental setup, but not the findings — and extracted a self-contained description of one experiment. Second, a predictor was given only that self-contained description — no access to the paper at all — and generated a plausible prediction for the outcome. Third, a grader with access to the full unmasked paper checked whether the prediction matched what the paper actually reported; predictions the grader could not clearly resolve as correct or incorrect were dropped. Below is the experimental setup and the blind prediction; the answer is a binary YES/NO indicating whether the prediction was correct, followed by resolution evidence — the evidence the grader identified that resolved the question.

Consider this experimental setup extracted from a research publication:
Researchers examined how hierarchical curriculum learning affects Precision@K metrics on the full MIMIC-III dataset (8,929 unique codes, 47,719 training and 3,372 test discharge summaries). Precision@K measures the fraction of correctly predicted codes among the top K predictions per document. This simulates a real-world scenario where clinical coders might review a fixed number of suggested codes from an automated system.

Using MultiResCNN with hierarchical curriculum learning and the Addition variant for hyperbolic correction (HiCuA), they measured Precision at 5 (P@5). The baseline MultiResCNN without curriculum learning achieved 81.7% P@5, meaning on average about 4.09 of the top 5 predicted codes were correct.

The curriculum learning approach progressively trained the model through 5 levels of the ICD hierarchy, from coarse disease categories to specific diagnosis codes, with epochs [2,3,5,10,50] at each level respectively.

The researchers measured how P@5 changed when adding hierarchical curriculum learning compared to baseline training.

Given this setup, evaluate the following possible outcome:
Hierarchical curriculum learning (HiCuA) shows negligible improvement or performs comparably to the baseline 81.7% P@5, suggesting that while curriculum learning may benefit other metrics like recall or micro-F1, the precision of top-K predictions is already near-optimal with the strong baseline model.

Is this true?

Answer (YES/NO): NO